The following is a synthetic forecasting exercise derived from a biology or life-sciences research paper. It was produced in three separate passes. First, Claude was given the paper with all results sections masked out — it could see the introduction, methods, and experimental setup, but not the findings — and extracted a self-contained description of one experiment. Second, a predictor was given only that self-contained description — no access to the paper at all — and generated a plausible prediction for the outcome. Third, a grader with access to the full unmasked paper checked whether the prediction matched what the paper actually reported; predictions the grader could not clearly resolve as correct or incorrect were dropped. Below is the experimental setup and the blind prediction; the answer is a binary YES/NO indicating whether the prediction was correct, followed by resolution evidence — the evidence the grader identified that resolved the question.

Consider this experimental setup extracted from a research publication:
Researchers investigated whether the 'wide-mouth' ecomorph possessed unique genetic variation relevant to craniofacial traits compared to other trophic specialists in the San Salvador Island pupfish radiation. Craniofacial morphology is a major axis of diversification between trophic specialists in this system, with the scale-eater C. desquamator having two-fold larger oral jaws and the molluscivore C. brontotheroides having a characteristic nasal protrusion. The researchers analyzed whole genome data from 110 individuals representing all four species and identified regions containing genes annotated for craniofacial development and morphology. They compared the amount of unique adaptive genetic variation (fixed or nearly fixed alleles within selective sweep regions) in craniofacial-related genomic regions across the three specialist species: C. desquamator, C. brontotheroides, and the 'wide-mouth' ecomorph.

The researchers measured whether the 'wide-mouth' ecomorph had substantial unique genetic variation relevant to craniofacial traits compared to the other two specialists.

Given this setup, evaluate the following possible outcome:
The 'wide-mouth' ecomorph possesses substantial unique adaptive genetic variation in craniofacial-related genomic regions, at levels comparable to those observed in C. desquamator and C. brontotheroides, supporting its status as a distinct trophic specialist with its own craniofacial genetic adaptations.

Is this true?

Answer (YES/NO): NO